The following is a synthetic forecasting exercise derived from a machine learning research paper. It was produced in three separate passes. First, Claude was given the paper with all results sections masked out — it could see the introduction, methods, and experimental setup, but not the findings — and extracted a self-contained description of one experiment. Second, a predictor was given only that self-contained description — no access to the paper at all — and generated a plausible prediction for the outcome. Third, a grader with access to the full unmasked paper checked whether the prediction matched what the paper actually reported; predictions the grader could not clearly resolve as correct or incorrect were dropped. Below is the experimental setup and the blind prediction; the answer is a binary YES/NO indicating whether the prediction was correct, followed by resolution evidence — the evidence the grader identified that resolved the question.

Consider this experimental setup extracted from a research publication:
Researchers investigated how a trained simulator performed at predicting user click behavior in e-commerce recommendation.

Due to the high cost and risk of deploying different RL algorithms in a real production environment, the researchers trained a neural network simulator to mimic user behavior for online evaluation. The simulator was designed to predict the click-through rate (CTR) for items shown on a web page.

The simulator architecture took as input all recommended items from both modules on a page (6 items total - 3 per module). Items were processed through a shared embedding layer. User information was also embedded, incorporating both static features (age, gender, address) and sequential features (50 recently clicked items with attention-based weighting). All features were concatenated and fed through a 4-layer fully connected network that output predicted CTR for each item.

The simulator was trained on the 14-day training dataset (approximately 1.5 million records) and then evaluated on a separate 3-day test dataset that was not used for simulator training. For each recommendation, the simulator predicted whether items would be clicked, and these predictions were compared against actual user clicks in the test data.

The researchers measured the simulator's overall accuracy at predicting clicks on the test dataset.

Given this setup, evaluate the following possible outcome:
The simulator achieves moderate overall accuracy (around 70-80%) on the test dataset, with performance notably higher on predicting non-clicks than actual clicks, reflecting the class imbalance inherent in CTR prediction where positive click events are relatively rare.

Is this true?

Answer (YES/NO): NO